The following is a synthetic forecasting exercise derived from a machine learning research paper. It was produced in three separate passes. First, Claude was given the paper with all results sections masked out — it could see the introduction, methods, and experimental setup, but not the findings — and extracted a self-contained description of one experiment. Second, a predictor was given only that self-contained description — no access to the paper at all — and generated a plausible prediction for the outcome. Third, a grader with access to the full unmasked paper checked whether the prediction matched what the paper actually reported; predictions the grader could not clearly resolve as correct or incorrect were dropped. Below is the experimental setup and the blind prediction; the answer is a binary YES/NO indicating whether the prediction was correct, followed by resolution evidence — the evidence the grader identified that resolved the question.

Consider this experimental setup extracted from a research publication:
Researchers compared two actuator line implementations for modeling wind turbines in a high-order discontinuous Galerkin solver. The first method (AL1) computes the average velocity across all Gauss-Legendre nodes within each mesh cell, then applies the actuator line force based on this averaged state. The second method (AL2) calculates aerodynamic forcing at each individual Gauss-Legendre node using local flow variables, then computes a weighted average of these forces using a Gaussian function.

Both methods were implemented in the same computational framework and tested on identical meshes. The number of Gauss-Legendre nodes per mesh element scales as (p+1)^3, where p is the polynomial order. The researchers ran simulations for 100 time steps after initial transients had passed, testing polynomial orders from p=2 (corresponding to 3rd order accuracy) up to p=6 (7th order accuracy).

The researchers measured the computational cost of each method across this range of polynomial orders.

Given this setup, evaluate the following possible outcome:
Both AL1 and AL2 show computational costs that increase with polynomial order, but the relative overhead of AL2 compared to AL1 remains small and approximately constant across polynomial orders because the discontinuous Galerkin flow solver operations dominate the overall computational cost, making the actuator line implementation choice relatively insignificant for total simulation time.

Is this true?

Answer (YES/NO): NO